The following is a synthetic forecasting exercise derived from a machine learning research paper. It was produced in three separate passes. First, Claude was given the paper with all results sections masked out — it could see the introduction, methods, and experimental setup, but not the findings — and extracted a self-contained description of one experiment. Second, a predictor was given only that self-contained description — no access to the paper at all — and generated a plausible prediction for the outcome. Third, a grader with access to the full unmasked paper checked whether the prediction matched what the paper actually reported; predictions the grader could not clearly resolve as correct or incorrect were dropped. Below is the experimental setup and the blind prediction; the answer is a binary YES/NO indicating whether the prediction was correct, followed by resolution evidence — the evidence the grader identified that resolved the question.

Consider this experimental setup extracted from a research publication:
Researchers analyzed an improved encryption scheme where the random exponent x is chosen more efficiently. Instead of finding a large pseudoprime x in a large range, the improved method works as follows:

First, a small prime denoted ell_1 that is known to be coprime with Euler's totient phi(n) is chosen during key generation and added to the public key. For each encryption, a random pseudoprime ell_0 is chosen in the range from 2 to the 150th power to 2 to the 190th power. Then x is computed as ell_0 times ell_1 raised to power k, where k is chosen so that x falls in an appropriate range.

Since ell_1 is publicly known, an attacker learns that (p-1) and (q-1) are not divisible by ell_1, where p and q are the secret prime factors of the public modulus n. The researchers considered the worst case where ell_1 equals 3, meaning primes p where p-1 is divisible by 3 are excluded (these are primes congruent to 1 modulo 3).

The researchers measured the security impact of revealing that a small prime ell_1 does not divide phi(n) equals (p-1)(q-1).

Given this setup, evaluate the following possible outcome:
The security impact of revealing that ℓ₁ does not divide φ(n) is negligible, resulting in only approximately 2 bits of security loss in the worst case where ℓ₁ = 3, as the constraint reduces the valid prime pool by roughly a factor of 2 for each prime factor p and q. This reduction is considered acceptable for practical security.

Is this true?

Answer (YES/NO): NO